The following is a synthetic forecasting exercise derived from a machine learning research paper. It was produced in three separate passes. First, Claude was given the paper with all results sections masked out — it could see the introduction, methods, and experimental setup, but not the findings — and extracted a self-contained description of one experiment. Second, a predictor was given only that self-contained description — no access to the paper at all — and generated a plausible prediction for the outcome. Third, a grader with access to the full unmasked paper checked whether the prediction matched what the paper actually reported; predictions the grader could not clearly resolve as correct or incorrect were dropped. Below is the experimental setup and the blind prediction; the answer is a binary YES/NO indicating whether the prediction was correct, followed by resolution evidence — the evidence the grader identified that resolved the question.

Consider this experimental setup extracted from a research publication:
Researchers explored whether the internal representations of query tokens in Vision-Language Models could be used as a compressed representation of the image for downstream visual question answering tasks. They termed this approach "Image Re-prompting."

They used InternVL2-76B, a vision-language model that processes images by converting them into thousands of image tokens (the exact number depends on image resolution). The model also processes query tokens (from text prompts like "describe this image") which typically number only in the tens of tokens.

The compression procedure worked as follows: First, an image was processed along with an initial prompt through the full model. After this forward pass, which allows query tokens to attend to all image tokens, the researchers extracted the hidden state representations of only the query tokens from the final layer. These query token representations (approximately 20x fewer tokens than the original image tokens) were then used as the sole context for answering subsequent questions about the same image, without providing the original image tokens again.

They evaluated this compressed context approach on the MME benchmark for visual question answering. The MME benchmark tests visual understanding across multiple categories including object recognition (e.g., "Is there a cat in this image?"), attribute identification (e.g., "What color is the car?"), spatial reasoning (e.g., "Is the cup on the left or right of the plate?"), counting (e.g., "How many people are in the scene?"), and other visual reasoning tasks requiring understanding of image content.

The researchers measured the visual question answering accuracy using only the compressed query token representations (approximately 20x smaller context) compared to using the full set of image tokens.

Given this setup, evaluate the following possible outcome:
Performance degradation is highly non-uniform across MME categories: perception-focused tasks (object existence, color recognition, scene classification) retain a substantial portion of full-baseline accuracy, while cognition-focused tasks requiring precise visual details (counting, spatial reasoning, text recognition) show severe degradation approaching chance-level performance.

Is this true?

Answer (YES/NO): NO